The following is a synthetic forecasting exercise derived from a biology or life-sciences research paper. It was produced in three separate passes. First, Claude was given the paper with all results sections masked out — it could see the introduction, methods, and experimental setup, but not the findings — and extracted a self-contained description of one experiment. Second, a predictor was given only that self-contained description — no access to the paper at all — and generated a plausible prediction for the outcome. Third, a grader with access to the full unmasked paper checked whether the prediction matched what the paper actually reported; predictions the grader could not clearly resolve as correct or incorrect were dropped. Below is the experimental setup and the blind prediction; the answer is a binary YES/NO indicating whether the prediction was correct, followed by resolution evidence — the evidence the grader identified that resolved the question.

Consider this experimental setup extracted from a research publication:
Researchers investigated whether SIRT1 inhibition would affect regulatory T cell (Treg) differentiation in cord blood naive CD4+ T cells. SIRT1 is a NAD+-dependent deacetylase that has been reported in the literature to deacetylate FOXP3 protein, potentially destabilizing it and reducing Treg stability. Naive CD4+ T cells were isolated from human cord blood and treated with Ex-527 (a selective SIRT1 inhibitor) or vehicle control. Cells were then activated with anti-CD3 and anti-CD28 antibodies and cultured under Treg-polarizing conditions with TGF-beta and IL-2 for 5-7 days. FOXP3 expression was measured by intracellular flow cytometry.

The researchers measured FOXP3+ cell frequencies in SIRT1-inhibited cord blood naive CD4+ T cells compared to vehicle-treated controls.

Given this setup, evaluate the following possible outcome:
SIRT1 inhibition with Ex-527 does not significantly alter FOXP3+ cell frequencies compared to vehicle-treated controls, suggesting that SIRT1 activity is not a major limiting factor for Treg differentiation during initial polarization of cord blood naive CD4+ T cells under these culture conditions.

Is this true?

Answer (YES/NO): YES